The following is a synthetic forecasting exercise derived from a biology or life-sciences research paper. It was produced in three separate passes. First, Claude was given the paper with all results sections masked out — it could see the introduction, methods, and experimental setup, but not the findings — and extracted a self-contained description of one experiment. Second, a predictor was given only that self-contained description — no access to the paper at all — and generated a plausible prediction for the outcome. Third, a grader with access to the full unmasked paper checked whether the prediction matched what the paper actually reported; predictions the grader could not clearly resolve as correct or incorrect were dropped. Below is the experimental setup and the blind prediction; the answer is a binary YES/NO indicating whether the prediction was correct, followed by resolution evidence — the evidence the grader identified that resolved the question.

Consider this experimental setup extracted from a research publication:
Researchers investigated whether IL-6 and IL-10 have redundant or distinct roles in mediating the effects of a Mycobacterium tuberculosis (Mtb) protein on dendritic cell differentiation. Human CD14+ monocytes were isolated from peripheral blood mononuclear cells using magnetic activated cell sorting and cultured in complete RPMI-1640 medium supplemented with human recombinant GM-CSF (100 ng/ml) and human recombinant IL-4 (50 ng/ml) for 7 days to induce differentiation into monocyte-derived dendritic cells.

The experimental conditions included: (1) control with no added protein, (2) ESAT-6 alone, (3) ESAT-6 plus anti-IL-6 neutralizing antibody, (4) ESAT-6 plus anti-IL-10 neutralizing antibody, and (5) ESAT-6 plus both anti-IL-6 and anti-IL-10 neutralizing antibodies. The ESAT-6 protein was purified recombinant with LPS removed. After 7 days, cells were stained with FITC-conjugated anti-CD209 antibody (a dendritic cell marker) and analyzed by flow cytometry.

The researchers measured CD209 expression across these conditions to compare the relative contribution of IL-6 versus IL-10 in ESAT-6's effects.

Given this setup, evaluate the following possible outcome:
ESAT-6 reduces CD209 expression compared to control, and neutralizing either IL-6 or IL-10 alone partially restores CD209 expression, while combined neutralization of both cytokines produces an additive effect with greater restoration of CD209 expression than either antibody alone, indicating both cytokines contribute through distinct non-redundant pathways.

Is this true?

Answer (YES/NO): NO